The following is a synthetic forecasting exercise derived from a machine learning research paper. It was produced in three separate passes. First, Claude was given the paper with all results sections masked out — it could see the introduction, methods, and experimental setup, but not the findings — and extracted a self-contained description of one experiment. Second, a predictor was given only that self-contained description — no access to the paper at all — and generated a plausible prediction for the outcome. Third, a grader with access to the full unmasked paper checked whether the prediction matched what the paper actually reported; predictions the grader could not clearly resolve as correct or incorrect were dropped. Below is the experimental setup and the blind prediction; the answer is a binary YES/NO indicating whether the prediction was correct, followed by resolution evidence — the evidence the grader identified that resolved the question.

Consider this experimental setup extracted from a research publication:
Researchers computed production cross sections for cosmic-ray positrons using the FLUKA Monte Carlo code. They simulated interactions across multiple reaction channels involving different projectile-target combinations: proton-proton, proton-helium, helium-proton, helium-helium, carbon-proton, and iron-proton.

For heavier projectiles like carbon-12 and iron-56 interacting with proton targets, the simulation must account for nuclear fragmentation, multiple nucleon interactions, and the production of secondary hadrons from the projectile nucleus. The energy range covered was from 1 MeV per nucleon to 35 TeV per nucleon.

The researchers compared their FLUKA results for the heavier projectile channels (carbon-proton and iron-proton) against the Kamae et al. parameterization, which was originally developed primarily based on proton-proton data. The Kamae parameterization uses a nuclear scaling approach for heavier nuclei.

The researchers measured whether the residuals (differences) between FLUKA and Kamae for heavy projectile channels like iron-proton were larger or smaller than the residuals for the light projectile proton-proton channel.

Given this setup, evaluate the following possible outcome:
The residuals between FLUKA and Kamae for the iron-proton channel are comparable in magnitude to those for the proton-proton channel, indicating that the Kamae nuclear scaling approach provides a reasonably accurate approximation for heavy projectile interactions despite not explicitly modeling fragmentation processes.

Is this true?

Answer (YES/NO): NO